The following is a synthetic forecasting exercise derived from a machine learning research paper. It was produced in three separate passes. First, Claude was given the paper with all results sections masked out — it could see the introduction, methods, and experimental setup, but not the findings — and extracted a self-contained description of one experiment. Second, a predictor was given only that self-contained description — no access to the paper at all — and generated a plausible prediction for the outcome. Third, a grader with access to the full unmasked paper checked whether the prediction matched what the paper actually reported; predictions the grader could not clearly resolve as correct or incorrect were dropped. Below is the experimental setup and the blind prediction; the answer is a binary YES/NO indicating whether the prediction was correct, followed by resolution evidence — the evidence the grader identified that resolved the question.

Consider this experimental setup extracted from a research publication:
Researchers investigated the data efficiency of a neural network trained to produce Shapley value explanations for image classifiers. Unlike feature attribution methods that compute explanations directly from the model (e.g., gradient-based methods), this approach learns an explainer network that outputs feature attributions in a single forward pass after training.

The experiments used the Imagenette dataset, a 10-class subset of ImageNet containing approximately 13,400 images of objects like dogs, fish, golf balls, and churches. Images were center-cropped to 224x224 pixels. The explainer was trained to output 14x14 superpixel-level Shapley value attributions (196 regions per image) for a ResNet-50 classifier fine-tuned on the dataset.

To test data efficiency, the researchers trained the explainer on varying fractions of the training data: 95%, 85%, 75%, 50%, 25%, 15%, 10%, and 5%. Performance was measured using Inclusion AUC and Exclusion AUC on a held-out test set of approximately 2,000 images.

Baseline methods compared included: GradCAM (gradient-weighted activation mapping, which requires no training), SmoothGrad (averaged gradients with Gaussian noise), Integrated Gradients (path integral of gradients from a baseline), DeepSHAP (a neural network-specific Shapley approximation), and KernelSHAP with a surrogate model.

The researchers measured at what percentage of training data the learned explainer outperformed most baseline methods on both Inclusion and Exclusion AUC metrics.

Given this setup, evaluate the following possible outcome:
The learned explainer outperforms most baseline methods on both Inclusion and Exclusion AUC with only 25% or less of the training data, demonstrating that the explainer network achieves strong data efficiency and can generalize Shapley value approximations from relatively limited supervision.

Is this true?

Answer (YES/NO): YES